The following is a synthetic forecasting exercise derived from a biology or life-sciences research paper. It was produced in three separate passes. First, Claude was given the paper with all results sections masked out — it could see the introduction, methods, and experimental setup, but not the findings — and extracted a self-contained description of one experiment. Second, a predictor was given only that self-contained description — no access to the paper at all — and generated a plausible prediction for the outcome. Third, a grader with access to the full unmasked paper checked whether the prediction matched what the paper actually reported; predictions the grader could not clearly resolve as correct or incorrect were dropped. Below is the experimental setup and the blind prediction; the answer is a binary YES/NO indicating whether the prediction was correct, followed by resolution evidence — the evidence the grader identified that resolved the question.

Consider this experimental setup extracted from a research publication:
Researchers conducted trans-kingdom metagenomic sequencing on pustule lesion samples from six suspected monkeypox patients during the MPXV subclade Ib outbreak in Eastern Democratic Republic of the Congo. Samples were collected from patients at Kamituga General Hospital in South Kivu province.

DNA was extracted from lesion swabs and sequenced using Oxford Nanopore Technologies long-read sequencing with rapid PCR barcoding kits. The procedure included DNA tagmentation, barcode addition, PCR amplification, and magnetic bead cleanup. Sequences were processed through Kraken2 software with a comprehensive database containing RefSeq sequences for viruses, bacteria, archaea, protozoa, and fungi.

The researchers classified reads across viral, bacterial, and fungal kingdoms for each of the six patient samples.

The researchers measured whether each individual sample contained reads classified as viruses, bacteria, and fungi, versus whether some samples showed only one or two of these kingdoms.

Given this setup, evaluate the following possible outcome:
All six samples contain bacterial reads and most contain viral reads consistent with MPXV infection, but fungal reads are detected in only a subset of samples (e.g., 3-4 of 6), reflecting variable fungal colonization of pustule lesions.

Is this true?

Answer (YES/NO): NO